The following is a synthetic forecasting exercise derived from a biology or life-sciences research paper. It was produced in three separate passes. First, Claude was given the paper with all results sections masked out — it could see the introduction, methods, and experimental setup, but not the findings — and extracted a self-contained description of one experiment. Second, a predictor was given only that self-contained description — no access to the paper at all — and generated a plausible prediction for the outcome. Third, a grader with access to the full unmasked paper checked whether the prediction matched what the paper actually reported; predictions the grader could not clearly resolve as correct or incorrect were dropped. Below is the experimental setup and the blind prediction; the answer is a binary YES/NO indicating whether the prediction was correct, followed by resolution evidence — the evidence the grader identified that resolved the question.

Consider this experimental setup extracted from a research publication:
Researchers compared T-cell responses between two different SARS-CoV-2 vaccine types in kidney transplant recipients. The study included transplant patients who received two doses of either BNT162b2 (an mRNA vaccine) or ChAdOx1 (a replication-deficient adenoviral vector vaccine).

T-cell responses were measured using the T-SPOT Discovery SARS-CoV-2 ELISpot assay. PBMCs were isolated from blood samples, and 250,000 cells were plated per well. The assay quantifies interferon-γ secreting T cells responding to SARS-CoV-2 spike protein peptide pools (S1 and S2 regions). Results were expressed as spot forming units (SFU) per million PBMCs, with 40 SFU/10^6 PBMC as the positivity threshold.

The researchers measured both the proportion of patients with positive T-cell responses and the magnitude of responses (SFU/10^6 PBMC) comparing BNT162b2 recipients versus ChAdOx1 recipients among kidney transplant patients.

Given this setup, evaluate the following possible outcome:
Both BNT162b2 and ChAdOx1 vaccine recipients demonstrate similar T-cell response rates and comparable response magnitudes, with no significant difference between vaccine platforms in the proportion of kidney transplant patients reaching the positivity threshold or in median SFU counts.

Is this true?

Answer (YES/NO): NO